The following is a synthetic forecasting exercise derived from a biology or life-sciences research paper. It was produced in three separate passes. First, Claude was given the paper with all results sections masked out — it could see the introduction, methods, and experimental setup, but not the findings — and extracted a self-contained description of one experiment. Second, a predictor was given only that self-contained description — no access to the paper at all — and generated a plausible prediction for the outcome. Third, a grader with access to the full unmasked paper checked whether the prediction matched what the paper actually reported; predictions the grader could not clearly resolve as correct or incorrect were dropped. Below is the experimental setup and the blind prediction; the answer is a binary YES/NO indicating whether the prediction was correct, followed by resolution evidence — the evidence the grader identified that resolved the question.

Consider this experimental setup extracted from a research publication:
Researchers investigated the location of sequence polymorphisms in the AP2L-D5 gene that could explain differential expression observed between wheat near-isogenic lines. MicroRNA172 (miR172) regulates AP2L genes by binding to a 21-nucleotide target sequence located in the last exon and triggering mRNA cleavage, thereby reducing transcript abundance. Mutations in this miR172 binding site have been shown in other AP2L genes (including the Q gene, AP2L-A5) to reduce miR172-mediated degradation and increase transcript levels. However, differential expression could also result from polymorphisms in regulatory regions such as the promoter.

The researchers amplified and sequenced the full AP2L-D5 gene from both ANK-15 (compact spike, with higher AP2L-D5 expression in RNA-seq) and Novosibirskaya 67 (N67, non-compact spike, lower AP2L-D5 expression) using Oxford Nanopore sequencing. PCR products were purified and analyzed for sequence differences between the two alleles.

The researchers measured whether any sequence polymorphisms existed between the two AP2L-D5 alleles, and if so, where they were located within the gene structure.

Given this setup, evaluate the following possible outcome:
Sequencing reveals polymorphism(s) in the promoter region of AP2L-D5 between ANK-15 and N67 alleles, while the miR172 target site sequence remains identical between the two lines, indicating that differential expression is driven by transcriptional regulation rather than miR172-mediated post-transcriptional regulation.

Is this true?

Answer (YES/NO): NO